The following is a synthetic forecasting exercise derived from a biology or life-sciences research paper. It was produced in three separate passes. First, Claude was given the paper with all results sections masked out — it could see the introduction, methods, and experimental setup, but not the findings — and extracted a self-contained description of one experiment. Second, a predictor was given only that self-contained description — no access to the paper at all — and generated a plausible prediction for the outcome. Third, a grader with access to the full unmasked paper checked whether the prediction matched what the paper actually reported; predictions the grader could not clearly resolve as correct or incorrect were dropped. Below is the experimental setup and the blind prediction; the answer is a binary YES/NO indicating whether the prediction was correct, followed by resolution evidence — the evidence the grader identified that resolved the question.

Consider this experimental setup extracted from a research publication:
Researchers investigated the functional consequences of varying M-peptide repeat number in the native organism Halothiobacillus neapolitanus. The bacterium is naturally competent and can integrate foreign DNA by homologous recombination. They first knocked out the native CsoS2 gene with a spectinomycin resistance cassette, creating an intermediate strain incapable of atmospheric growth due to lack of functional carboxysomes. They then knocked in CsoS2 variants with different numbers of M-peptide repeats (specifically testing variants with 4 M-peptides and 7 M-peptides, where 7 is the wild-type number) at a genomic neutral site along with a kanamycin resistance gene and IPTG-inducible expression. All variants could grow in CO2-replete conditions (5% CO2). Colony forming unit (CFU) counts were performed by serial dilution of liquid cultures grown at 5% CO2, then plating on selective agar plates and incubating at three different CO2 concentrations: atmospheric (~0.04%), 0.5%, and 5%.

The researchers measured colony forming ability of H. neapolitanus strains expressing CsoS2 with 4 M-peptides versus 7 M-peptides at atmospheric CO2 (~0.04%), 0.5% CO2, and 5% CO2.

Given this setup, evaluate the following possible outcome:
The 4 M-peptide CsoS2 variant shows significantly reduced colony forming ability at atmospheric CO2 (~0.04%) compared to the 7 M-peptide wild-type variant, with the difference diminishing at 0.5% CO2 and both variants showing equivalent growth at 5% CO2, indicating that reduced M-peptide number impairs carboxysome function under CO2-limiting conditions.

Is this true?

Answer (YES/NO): NO